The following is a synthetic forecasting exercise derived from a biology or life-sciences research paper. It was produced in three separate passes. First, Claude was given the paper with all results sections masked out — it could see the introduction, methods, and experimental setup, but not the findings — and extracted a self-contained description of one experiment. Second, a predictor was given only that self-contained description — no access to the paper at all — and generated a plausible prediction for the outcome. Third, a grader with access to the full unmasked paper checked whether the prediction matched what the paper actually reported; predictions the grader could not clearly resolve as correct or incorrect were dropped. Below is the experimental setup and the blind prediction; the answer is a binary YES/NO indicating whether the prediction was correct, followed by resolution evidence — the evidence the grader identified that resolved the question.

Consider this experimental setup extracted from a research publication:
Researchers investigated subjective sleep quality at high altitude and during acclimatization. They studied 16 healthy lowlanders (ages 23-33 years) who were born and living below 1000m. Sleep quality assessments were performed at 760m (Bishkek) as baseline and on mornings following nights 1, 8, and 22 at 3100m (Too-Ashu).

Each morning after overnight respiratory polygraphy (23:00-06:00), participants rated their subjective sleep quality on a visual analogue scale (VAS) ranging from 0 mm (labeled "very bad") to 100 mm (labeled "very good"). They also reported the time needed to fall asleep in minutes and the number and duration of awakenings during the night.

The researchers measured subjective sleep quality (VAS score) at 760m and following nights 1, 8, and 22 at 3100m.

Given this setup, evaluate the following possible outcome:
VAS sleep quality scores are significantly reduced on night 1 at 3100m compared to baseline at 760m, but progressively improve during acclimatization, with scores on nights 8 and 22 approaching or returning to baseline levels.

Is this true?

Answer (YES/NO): NO